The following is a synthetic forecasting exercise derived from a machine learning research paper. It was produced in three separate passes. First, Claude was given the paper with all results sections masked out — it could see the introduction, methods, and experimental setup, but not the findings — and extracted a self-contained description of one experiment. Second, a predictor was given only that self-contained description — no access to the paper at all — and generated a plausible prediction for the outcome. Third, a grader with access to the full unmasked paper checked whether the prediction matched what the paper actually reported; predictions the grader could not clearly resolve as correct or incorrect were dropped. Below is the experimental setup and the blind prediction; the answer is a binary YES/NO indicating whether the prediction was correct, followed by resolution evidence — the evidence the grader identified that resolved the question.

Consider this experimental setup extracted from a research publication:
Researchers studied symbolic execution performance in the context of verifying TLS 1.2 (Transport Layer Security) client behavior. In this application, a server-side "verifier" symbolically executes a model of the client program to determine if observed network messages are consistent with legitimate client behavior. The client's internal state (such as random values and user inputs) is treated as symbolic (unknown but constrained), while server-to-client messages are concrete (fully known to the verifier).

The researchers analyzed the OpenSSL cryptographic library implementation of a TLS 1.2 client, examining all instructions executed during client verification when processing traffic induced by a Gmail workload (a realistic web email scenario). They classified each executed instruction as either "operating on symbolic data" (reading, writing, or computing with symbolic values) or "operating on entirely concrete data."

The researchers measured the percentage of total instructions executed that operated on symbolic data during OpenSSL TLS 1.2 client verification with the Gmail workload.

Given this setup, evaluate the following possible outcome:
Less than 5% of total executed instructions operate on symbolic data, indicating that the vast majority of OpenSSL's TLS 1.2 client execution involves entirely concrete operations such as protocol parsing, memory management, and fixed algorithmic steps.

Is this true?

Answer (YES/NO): YES